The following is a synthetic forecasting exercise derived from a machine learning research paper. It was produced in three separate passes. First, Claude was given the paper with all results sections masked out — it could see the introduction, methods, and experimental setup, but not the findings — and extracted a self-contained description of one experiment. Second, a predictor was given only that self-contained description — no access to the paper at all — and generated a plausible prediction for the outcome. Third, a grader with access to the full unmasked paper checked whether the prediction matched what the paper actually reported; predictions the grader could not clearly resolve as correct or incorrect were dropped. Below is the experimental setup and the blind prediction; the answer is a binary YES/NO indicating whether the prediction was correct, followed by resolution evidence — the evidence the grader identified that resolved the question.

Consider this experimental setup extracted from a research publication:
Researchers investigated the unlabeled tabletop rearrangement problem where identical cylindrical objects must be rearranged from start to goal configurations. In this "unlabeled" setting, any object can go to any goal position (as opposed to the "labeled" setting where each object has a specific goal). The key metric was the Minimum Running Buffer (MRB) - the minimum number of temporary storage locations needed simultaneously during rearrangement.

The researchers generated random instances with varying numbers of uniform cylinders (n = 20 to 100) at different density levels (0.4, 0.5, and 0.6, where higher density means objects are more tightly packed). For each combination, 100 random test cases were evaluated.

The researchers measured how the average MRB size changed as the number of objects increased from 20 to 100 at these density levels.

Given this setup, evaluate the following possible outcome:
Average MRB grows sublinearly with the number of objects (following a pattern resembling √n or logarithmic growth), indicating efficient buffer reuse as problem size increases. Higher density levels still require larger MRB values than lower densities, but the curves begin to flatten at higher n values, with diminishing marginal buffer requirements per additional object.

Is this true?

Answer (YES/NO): NO